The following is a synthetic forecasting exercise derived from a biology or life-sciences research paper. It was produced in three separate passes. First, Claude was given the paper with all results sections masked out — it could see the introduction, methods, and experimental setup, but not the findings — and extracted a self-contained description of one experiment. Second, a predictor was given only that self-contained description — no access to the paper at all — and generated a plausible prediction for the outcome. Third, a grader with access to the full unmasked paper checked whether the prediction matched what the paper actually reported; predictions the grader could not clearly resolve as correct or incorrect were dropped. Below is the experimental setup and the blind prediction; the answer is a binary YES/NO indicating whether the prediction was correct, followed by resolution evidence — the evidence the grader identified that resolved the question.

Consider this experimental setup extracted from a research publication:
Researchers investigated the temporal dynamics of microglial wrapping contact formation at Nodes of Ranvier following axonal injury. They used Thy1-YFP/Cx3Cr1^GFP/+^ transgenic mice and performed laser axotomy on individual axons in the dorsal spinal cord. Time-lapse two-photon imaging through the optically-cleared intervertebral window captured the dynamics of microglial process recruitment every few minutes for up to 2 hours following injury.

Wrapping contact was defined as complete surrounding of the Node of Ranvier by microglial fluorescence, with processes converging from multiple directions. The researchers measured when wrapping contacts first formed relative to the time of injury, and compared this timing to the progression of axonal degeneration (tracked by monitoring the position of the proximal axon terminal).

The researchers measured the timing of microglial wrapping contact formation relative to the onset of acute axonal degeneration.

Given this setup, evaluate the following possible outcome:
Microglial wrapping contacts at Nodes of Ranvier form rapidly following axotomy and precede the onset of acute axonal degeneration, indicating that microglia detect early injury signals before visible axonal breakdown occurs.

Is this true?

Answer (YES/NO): NO